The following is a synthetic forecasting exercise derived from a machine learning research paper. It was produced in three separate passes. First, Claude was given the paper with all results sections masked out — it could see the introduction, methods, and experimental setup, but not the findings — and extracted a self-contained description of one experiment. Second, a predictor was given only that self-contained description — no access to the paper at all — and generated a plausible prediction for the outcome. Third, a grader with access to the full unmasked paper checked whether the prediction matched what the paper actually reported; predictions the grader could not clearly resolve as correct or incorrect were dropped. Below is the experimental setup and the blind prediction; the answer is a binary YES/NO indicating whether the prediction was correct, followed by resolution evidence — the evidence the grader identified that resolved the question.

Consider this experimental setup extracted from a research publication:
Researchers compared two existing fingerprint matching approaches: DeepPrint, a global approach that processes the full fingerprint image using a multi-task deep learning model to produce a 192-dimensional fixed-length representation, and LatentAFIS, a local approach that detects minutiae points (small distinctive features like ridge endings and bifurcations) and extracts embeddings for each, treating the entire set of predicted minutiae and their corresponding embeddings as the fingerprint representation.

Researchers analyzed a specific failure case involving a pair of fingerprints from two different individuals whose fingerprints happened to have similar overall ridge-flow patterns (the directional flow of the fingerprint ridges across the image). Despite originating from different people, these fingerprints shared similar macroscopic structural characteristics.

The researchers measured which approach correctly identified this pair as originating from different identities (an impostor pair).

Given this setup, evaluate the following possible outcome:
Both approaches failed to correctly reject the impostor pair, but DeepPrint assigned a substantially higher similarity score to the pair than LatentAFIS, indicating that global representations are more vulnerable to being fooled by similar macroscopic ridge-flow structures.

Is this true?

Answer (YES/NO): NO